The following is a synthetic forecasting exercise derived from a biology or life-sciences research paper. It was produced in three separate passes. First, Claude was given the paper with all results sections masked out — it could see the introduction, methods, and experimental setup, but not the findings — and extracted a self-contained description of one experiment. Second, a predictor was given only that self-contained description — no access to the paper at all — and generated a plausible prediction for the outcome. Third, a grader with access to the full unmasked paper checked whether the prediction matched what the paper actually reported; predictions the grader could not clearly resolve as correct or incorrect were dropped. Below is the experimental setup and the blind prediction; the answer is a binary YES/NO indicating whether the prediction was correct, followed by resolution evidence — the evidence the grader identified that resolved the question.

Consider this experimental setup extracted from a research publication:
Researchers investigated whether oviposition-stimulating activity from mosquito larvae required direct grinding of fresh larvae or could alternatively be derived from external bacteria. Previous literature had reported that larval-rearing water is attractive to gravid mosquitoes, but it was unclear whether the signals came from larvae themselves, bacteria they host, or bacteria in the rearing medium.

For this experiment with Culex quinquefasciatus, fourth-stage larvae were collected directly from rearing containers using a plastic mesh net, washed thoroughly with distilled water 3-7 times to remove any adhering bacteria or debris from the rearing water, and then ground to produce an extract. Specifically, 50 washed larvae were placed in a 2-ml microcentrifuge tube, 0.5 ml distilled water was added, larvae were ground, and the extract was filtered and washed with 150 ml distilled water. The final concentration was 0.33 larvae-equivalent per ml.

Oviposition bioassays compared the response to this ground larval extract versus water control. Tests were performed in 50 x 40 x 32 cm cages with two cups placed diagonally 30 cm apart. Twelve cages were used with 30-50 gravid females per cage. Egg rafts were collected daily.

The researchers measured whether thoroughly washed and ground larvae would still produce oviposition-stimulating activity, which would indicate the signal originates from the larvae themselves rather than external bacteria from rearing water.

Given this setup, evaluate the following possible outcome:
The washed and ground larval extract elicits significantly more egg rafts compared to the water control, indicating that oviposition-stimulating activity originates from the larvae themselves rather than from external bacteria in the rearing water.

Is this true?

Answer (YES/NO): YES